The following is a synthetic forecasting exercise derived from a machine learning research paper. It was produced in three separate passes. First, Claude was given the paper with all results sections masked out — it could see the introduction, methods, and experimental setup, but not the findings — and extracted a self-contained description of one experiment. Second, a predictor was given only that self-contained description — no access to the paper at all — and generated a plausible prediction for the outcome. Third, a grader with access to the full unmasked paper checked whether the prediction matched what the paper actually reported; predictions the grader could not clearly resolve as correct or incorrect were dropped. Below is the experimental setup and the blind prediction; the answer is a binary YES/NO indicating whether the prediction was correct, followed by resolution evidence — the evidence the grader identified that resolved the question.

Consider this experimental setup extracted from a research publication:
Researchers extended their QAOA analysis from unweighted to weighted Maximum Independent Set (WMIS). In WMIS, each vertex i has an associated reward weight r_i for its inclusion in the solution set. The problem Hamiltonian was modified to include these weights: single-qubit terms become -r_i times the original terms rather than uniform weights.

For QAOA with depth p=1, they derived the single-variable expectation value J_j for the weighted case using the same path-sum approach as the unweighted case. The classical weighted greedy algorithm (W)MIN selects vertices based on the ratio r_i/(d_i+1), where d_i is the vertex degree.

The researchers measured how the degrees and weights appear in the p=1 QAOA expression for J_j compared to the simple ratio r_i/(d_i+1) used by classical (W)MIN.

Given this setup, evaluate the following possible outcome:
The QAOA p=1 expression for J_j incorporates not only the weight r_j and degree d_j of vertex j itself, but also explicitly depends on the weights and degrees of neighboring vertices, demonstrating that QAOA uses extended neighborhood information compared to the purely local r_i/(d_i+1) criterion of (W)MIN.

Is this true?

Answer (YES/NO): NO